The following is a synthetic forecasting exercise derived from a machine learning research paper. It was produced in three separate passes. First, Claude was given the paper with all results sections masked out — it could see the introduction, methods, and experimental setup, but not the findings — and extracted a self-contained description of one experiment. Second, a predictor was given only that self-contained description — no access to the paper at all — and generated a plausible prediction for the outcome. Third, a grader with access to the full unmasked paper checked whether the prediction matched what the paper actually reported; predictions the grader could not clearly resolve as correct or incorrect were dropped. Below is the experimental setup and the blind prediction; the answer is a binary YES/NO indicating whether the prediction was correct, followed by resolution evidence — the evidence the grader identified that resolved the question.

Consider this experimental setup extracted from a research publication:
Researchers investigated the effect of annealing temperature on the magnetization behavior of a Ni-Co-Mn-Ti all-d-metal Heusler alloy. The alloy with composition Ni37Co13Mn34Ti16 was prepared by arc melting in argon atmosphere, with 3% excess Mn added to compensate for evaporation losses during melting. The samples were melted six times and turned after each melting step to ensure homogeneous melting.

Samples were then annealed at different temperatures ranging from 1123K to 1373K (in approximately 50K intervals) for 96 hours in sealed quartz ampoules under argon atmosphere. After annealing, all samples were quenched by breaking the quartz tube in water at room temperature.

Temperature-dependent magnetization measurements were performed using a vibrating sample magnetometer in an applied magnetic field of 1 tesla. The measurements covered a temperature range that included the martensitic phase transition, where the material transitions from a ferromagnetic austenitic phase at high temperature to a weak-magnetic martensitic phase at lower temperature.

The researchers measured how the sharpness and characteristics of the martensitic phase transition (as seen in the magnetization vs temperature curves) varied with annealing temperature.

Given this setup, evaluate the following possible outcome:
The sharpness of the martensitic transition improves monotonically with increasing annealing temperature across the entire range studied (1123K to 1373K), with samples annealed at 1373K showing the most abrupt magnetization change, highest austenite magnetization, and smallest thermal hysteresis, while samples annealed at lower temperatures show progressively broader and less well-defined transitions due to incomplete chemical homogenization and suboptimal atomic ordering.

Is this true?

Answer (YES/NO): NO